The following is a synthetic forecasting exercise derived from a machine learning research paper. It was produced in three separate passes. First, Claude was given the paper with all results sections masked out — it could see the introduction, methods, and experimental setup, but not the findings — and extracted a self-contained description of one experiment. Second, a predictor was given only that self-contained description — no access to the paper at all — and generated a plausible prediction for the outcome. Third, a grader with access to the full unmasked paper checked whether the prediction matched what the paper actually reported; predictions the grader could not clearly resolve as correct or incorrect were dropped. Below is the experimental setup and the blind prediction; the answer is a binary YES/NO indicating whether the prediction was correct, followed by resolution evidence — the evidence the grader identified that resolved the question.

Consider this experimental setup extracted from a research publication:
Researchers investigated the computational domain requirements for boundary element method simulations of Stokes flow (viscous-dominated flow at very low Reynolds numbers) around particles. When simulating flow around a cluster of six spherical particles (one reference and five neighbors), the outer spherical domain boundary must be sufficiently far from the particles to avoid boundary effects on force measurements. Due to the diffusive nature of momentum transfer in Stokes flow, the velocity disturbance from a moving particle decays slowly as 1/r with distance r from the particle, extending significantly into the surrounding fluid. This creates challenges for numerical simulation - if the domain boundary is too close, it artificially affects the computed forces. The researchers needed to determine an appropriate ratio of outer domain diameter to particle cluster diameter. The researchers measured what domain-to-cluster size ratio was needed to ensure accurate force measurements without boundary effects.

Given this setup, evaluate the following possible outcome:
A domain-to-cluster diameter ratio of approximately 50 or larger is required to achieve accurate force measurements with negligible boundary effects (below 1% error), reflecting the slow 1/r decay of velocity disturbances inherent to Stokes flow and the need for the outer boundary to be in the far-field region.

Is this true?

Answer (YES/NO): NO